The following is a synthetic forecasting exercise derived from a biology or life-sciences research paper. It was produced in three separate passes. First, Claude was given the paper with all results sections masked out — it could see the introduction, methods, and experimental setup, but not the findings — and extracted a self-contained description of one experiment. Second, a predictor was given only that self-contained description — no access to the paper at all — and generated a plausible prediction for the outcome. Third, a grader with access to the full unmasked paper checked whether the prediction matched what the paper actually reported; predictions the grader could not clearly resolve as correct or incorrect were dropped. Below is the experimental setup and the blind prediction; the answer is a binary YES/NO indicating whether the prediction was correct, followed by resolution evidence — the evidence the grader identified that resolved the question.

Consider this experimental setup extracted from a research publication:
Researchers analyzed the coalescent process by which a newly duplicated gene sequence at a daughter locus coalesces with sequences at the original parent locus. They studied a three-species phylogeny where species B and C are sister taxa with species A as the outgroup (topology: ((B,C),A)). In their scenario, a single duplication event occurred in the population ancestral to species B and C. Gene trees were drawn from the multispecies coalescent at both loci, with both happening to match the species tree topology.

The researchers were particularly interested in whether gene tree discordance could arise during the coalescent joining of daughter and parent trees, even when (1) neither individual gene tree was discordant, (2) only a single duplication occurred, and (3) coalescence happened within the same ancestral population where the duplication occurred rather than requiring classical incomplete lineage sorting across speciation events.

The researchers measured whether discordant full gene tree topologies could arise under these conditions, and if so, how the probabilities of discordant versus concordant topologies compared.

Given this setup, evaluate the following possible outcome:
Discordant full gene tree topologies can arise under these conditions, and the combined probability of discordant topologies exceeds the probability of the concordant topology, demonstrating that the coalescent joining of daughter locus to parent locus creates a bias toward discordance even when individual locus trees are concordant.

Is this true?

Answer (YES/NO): YES